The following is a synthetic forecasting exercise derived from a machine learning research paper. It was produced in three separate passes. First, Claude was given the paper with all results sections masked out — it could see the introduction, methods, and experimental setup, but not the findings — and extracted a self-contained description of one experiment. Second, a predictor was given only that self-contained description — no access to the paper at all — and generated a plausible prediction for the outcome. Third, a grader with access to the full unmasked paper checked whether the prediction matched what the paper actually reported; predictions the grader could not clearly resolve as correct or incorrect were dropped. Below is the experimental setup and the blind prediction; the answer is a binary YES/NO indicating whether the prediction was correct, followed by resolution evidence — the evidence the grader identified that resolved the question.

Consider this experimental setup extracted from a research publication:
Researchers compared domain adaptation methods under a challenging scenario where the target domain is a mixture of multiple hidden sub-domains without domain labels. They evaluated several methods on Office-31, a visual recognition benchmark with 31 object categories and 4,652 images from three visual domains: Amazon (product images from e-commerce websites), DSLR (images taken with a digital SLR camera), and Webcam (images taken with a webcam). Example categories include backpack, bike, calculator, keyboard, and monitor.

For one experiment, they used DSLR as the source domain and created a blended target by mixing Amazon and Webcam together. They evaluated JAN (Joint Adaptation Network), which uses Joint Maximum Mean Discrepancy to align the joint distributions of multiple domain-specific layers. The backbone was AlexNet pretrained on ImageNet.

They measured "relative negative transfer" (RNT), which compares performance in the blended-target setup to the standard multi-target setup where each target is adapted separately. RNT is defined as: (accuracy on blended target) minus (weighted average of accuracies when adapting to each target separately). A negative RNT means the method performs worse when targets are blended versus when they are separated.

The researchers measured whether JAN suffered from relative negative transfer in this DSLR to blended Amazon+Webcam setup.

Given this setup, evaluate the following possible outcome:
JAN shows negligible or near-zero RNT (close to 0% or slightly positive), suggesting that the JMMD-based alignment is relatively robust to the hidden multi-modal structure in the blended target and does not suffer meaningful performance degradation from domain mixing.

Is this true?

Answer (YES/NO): NO